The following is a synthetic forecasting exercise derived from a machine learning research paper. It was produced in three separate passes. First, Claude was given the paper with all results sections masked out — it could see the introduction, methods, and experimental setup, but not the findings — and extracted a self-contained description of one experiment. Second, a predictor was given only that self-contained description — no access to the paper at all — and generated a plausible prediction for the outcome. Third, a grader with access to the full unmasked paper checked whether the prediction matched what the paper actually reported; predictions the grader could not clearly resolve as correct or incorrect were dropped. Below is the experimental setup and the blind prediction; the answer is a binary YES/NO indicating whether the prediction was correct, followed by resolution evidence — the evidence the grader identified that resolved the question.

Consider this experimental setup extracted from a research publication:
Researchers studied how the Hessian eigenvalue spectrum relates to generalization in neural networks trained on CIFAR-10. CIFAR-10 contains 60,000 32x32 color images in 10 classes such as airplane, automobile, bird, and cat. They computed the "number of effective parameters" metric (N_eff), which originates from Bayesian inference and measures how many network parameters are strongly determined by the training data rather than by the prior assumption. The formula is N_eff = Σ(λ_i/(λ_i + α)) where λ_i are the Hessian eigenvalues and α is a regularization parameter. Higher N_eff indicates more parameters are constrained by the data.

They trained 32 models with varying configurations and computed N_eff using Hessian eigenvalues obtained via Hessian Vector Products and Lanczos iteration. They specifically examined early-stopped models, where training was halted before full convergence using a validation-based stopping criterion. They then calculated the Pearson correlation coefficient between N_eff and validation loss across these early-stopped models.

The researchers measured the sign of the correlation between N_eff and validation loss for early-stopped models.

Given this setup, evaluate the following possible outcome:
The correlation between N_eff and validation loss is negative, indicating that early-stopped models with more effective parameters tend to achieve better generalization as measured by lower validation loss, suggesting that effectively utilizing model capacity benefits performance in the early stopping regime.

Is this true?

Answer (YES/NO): YES